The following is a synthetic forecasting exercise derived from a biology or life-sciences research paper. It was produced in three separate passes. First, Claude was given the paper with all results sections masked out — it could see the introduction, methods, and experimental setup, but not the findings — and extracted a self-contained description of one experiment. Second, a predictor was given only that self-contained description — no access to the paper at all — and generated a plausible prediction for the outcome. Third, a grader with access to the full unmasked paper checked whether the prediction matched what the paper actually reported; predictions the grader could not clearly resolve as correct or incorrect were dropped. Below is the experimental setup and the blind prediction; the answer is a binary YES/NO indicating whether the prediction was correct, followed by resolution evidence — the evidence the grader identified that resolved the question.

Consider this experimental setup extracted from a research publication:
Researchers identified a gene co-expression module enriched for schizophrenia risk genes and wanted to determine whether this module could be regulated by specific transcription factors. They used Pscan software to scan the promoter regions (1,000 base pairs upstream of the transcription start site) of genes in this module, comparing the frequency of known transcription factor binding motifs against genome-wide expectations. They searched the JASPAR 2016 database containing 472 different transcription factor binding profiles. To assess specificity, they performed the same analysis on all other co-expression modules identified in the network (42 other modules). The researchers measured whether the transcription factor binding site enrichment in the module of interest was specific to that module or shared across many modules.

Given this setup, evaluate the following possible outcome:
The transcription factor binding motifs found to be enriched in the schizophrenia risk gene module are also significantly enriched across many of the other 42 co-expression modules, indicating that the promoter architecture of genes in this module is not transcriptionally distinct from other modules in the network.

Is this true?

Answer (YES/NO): YES